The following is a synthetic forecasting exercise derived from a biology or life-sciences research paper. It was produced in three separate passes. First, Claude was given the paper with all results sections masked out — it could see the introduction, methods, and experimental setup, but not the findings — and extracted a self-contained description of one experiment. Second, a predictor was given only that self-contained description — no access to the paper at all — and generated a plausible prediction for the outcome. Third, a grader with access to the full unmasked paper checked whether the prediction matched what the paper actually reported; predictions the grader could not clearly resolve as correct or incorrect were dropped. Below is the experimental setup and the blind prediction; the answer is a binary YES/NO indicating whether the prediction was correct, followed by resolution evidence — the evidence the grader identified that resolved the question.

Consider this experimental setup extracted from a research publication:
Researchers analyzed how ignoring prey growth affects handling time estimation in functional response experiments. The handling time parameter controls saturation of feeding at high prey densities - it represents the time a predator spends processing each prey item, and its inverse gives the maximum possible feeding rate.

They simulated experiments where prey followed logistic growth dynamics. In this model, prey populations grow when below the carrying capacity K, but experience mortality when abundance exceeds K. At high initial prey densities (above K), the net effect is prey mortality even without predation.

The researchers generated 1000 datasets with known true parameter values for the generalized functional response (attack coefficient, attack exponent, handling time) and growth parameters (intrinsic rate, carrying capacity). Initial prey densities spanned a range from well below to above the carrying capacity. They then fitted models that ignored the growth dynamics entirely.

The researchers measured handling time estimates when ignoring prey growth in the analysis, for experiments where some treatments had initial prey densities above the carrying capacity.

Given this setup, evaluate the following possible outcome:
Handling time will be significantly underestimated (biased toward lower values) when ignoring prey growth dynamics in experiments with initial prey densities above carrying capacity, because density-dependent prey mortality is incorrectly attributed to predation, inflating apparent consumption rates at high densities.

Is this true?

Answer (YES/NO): NO